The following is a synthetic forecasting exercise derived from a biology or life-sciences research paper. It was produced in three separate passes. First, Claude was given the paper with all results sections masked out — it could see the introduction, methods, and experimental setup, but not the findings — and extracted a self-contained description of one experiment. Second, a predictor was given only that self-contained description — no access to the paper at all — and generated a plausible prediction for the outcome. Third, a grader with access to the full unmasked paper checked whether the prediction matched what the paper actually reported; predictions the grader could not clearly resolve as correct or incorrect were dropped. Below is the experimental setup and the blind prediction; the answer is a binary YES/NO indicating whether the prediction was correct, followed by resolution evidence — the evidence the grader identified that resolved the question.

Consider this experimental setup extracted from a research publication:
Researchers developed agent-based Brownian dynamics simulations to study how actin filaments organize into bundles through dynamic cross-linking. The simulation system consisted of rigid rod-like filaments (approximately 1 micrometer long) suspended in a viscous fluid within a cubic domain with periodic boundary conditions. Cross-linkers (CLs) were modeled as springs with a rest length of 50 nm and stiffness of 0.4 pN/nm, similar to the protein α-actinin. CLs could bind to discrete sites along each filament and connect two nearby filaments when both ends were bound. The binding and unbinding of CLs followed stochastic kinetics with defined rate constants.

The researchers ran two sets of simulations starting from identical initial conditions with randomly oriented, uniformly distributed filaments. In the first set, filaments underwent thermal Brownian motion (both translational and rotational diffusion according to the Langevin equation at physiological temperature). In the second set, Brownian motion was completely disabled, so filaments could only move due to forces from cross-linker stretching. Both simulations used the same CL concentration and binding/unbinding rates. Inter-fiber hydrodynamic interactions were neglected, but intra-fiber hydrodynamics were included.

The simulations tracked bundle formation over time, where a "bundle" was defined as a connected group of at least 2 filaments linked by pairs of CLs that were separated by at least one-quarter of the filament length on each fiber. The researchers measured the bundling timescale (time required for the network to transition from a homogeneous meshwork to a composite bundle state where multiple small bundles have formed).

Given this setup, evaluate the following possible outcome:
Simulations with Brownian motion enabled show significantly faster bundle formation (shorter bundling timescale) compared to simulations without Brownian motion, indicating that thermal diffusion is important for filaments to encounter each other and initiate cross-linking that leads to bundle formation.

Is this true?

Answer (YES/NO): YES